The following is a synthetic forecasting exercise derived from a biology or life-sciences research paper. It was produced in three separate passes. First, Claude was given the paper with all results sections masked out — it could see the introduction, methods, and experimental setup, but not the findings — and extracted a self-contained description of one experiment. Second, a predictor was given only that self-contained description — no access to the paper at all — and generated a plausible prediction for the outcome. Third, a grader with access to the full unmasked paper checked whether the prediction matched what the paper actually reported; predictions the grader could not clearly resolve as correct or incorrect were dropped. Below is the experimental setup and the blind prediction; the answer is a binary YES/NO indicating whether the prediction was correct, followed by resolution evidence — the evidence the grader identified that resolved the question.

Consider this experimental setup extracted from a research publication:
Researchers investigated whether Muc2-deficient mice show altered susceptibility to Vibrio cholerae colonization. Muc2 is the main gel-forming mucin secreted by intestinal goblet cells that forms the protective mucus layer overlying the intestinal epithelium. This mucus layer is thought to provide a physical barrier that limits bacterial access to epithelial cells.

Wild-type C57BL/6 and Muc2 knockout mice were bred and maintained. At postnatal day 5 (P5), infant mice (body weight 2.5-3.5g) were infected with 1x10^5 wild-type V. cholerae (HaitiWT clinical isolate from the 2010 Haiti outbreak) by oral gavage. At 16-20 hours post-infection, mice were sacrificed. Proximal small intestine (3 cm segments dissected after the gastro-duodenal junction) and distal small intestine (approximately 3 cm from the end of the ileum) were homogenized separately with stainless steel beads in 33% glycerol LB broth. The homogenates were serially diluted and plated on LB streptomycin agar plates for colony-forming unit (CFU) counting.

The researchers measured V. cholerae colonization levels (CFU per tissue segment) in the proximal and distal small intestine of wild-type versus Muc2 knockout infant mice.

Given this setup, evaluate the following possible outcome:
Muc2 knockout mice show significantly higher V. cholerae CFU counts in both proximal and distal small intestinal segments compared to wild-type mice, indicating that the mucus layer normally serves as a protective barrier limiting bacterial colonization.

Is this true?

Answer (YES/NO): NO